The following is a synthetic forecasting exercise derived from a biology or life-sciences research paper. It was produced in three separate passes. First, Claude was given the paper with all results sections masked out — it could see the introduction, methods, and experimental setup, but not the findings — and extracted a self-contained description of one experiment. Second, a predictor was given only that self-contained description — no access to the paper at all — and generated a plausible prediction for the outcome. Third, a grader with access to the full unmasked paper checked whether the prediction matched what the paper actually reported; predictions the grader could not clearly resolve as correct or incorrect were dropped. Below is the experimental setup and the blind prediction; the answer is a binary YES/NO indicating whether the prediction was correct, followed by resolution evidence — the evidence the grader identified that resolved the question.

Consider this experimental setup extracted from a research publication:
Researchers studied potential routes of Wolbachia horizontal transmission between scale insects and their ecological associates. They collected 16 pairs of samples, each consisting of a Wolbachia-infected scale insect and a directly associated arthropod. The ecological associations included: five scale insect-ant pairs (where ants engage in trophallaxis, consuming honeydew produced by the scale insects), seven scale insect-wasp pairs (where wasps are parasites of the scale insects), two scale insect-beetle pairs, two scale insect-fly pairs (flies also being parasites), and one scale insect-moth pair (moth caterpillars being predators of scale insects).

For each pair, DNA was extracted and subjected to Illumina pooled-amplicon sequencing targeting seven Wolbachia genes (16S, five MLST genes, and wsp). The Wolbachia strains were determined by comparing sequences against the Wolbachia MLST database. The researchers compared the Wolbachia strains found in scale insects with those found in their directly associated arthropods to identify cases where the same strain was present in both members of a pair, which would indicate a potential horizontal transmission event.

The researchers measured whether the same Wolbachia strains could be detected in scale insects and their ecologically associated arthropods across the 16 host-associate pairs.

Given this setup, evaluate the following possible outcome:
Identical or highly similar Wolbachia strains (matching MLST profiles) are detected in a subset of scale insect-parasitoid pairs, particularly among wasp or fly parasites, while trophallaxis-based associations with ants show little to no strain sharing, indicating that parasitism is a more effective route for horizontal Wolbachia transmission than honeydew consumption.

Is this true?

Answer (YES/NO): YES